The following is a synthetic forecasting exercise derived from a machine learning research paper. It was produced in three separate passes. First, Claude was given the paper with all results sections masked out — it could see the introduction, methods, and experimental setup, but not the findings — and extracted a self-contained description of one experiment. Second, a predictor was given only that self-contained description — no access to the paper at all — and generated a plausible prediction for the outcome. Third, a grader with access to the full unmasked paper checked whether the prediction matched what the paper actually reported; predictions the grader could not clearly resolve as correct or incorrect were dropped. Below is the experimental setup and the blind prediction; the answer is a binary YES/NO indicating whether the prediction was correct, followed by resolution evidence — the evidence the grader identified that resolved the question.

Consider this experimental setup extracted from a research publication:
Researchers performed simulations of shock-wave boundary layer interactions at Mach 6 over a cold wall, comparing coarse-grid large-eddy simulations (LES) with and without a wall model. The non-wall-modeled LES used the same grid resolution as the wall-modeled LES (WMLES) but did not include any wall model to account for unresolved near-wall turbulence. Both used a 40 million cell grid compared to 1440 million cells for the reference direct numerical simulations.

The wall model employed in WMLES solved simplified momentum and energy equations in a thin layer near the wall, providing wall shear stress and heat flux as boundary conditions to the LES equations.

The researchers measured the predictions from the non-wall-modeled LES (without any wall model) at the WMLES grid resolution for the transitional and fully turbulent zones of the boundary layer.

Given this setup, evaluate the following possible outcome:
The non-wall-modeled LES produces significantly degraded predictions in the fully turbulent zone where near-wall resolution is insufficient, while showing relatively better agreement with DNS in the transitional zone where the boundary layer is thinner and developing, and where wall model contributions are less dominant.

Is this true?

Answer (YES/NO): NO